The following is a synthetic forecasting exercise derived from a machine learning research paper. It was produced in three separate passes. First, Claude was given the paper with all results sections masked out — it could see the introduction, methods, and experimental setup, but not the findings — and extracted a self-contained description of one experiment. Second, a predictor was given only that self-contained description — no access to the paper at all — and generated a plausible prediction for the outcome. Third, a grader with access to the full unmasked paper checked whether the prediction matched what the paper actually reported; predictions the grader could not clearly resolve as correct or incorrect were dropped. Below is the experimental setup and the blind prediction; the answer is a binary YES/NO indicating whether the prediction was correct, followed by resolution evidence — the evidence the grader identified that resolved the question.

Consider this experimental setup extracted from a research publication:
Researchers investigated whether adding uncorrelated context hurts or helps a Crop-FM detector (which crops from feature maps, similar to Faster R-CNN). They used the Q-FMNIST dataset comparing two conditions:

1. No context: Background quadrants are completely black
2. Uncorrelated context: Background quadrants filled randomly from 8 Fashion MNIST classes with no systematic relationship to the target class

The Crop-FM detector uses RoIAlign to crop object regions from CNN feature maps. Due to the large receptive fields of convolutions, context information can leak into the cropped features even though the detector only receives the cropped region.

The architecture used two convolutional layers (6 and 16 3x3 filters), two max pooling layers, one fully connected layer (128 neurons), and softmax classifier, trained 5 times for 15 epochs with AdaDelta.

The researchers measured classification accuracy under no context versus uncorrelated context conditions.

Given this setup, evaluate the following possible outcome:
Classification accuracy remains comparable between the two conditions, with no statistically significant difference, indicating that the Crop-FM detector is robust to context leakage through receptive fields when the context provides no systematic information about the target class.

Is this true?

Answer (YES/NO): NO